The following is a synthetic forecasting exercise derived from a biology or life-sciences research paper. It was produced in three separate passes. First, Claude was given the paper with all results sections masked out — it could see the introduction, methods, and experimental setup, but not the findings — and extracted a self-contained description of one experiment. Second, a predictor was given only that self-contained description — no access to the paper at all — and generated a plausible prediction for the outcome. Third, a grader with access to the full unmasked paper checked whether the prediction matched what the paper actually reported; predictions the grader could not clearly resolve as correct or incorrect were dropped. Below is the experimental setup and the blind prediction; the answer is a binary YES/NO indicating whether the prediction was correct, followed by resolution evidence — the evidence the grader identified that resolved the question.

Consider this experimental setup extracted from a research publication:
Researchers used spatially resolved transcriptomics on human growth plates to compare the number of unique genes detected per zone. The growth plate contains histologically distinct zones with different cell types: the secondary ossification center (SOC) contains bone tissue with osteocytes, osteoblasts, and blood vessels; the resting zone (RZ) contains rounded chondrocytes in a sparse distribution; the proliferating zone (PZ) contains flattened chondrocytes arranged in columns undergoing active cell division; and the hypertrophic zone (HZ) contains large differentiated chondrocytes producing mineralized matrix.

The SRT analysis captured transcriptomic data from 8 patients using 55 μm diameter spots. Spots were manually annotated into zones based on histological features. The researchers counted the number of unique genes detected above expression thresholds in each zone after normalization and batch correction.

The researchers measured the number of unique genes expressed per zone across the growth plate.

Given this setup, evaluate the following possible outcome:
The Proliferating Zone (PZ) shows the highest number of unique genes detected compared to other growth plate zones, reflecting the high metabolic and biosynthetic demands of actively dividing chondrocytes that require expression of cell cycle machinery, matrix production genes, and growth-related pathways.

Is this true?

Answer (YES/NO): NO